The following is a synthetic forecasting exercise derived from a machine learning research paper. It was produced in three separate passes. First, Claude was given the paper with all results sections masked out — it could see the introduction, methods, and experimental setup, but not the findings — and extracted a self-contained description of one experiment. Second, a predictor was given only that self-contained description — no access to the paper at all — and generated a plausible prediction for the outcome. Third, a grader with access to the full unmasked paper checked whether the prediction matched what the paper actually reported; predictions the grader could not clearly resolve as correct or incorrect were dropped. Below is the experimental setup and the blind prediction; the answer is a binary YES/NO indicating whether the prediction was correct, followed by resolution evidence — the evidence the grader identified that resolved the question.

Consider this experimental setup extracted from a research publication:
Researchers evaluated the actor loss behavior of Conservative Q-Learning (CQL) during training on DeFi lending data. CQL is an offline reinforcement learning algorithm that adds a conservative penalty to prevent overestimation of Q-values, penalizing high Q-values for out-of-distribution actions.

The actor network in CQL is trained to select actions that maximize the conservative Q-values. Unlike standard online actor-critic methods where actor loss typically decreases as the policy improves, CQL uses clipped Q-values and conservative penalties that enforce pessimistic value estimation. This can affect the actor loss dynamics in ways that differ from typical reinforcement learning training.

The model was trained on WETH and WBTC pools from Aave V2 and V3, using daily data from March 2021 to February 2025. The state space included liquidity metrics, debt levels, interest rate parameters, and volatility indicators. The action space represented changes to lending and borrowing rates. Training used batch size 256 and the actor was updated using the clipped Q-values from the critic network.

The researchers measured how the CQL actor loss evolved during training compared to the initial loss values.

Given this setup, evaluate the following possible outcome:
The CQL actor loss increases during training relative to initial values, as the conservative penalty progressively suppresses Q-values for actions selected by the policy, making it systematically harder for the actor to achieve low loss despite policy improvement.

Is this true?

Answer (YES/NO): YES